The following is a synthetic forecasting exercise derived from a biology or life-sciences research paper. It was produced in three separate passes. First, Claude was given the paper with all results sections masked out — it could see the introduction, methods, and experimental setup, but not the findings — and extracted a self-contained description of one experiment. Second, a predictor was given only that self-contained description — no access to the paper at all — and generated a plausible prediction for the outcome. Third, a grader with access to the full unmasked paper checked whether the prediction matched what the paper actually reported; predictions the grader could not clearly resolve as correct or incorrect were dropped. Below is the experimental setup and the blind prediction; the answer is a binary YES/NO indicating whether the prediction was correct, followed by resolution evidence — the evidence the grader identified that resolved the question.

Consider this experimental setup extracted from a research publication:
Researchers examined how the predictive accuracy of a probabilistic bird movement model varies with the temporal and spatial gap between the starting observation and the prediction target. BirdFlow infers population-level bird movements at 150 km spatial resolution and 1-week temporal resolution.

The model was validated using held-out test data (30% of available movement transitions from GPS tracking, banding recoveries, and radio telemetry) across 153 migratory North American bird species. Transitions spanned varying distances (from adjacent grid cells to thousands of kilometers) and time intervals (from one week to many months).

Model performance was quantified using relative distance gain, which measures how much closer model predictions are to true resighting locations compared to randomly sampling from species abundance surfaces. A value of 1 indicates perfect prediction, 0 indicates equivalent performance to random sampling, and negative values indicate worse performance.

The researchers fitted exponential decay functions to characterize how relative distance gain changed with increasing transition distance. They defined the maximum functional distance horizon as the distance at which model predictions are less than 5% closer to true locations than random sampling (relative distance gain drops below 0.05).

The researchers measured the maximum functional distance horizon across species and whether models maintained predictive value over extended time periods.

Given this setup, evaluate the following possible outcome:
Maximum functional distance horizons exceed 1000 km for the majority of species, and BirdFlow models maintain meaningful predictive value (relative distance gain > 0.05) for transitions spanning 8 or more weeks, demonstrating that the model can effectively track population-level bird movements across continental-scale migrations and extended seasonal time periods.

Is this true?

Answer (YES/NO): YES